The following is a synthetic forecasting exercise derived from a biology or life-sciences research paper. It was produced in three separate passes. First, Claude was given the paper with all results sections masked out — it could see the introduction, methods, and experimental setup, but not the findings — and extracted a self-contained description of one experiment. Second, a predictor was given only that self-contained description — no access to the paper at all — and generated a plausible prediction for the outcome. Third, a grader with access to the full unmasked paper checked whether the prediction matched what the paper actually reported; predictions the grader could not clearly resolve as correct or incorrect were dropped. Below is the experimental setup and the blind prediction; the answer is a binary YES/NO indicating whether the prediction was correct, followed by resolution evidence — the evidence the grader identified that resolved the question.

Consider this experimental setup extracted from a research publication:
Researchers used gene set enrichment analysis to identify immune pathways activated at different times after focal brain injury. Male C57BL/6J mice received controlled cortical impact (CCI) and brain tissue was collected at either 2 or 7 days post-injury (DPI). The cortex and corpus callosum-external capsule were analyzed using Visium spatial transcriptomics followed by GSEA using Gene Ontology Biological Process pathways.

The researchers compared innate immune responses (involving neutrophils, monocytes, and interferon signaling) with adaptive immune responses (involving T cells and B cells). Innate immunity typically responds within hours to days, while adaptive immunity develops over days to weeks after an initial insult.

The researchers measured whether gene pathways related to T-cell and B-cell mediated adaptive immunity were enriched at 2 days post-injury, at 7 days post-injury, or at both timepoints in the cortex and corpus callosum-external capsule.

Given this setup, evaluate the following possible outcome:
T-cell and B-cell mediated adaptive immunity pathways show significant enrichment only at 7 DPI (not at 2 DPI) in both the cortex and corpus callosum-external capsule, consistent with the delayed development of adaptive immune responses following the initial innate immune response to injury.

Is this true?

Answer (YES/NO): YES